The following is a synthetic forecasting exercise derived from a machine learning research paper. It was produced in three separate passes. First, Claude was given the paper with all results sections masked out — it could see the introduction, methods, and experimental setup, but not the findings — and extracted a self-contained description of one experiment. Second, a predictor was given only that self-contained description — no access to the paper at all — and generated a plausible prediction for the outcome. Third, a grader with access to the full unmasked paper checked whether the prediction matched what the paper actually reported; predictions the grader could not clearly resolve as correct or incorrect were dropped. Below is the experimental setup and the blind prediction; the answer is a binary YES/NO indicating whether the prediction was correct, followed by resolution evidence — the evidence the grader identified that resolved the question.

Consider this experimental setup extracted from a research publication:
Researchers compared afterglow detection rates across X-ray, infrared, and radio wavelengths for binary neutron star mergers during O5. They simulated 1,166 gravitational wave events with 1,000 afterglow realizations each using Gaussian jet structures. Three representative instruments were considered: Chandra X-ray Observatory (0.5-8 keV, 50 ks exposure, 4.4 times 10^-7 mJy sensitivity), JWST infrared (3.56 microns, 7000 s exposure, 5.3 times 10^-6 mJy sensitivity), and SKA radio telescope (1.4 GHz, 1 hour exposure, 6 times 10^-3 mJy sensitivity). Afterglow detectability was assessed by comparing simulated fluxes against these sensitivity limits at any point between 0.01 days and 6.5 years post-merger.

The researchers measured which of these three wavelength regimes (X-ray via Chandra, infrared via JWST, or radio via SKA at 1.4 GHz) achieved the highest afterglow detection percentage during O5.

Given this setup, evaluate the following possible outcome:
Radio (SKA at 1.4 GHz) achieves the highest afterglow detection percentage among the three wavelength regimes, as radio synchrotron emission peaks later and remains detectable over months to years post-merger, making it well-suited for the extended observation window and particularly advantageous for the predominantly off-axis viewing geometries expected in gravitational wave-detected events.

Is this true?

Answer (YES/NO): NO